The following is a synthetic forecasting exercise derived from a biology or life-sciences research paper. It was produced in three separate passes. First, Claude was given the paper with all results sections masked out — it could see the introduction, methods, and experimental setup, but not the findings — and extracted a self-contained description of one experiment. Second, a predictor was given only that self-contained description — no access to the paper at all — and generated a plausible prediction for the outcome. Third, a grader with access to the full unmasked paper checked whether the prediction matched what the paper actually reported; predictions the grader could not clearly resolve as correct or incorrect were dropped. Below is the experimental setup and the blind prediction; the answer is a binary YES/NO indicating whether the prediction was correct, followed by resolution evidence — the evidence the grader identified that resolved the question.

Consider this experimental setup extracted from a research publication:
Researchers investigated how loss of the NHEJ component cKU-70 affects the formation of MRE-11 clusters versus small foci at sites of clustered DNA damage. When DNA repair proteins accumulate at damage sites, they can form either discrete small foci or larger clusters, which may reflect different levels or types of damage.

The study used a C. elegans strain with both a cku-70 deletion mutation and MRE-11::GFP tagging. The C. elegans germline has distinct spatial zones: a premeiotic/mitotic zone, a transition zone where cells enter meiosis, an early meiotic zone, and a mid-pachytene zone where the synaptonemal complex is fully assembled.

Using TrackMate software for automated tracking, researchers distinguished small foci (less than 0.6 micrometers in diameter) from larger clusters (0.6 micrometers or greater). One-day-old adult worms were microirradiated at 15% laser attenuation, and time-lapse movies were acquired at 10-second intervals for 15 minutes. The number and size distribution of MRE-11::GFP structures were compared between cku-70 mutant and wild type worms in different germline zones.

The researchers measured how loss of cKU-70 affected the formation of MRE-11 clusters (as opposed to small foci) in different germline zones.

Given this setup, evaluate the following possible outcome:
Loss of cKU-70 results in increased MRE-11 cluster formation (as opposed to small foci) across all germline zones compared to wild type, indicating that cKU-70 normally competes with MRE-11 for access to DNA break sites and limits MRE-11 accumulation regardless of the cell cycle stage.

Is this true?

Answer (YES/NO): NO